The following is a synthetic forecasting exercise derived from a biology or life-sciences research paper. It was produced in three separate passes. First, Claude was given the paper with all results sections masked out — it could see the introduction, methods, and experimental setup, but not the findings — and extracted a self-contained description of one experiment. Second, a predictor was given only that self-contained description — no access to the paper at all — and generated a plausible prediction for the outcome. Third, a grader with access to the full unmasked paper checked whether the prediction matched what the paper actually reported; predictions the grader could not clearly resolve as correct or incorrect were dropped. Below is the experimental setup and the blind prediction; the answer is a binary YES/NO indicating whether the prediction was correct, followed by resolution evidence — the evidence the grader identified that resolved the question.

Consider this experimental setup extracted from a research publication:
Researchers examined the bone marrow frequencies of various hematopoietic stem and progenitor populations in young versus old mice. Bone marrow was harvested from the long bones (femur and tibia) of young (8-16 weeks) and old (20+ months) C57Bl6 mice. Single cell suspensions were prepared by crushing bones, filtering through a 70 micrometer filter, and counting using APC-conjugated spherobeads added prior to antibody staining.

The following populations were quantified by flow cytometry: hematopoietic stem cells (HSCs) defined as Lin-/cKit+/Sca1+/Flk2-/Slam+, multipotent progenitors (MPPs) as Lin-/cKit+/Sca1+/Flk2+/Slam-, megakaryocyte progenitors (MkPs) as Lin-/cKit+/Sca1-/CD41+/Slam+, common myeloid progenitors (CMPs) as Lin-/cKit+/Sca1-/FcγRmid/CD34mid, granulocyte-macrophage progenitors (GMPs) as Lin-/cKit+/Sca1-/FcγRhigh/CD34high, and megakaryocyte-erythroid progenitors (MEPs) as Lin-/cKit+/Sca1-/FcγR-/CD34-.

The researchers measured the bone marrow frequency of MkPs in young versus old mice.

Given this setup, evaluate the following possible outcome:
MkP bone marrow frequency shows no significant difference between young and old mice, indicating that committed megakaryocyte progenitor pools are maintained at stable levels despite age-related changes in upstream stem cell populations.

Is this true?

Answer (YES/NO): NO